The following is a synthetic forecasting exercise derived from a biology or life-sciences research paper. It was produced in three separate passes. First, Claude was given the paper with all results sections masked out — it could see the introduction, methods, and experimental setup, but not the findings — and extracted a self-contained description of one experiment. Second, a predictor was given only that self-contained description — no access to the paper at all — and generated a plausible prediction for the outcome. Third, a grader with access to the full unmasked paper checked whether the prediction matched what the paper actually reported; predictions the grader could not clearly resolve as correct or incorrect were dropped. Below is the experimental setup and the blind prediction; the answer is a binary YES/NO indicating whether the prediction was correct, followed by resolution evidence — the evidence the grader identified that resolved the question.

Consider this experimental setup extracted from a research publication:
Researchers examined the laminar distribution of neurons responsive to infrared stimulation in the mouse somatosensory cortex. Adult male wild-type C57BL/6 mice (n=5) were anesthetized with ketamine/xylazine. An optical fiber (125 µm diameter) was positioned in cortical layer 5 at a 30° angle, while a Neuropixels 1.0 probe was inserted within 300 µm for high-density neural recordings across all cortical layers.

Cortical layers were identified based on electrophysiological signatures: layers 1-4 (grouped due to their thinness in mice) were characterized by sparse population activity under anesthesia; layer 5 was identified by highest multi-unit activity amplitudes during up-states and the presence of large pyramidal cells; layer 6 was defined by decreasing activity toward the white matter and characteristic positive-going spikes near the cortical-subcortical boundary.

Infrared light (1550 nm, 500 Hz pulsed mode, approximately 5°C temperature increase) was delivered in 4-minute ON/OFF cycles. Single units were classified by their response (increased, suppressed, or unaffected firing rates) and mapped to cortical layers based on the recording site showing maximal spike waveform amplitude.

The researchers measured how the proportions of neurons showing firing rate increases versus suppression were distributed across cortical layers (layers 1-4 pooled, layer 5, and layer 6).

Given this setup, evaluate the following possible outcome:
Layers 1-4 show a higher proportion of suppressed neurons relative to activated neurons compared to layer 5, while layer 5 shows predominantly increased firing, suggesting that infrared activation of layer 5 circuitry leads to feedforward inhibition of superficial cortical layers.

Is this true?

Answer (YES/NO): NO